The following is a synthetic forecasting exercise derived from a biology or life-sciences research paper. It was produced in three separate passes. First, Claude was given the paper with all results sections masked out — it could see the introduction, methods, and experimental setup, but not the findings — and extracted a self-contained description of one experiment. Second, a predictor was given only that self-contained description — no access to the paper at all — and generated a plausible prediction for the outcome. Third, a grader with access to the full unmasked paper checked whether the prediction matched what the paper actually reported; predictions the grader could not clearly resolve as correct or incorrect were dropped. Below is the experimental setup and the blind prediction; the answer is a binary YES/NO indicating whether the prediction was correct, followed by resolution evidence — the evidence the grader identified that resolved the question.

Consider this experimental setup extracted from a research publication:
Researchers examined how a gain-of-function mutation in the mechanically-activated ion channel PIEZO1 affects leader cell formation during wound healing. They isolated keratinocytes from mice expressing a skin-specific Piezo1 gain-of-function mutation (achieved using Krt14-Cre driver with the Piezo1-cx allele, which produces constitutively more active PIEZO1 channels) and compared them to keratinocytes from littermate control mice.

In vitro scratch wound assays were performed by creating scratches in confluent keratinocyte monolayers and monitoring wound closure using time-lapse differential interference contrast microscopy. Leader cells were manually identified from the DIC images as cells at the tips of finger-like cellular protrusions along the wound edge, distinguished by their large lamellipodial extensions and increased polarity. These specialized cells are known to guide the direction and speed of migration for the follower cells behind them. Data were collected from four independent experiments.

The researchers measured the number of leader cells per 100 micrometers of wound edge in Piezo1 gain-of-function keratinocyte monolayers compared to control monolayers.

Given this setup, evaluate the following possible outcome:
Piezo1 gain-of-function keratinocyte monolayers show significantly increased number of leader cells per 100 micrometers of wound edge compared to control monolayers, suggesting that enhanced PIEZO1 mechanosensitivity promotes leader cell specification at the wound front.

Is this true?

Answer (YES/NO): NO